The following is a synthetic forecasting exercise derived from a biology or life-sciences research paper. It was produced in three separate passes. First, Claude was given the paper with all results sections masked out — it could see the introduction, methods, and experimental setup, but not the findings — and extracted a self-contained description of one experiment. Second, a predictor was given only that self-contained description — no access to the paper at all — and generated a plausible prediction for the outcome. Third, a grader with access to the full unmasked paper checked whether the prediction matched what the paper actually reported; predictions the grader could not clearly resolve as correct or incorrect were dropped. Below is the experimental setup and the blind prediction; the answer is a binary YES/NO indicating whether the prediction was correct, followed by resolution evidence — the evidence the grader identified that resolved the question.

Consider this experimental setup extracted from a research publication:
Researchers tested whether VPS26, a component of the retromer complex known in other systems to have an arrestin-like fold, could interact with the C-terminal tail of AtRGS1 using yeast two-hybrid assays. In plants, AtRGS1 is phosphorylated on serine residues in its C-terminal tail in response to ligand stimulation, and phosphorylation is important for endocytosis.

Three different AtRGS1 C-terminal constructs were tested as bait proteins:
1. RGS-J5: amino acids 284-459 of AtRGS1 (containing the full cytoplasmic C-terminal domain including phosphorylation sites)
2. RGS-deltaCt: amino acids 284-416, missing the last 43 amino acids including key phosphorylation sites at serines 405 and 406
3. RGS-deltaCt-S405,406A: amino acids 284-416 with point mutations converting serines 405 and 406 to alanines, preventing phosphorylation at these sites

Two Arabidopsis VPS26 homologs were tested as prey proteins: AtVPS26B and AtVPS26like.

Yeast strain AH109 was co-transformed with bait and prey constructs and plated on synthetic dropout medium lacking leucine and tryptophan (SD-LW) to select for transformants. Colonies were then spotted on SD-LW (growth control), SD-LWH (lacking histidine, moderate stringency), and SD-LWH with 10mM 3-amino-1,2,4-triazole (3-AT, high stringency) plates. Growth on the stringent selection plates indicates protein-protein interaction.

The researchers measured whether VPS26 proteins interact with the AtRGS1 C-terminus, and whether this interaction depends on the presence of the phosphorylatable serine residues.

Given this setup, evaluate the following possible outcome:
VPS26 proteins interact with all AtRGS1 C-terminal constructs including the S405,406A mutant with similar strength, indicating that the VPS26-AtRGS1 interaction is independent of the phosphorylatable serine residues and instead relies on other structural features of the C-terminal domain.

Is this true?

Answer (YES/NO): NO